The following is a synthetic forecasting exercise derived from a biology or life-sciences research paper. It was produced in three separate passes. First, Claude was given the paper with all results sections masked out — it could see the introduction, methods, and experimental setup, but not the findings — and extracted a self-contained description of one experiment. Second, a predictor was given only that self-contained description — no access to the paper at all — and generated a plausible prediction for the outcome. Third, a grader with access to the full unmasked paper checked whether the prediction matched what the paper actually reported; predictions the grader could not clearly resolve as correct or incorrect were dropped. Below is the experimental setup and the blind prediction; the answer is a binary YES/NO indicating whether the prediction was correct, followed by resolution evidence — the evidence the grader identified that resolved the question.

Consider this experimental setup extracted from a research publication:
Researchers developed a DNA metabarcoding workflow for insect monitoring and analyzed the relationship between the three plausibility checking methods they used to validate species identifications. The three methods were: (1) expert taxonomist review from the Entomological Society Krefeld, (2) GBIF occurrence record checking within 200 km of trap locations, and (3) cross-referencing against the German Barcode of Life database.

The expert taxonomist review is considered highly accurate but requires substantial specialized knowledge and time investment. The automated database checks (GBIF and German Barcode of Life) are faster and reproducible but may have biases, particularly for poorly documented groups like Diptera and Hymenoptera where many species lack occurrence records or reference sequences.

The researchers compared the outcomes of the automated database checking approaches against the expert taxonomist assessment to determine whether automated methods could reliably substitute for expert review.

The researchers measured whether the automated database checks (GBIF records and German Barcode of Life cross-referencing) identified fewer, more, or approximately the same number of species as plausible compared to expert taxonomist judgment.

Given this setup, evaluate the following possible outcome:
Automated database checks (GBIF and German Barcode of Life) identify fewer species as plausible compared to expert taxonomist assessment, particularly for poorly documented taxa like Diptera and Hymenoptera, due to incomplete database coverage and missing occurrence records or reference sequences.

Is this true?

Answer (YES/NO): YES